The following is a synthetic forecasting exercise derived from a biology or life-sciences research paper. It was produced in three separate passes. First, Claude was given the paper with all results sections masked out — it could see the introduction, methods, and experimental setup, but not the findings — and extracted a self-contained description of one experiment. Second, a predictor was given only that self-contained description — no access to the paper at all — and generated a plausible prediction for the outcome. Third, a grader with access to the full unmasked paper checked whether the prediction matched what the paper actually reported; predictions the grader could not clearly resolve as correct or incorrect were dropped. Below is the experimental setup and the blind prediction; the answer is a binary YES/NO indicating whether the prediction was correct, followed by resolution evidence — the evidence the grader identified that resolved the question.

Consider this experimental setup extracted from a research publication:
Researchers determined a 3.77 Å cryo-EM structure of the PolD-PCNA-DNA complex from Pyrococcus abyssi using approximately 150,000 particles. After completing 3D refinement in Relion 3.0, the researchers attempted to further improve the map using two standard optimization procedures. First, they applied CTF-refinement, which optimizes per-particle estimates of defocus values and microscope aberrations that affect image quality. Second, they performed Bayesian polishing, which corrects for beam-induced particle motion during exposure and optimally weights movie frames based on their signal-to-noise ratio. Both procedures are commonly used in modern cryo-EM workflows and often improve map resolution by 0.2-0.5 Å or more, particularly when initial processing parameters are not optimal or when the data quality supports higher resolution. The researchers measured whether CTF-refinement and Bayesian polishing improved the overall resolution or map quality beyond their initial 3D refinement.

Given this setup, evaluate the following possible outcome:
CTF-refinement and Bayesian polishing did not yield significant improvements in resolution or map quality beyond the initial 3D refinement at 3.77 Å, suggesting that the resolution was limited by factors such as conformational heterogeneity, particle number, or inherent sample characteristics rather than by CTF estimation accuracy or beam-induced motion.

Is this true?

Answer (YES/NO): YES